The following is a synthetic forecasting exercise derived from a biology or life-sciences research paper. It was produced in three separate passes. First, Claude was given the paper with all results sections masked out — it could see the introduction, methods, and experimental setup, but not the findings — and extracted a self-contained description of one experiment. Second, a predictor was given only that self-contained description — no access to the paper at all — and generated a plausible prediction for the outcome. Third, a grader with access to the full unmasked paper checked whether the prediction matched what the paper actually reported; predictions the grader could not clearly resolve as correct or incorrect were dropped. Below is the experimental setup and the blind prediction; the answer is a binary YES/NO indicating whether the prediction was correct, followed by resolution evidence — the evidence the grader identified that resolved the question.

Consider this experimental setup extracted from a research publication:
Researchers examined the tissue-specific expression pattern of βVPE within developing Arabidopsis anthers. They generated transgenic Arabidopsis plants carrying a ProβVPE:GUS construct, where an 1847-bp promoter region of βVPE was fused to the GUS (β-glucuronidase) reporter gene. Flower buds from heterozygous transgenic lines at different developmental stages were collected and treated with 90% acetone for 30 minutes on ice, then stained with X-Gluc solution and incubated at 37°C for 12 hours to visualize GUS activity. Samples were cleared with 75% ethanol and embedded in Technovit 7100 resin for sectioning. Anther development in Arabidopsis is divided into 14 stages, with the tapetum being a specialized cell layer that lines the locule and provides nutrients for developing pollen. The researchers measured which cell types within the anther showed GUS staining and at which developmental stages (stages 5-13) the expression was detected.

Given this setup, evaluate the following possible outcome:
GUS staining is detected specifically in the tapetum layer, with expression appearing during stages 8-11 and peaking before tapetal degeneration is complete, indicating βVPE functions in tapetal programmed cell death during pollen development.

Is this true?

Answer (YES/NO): NO